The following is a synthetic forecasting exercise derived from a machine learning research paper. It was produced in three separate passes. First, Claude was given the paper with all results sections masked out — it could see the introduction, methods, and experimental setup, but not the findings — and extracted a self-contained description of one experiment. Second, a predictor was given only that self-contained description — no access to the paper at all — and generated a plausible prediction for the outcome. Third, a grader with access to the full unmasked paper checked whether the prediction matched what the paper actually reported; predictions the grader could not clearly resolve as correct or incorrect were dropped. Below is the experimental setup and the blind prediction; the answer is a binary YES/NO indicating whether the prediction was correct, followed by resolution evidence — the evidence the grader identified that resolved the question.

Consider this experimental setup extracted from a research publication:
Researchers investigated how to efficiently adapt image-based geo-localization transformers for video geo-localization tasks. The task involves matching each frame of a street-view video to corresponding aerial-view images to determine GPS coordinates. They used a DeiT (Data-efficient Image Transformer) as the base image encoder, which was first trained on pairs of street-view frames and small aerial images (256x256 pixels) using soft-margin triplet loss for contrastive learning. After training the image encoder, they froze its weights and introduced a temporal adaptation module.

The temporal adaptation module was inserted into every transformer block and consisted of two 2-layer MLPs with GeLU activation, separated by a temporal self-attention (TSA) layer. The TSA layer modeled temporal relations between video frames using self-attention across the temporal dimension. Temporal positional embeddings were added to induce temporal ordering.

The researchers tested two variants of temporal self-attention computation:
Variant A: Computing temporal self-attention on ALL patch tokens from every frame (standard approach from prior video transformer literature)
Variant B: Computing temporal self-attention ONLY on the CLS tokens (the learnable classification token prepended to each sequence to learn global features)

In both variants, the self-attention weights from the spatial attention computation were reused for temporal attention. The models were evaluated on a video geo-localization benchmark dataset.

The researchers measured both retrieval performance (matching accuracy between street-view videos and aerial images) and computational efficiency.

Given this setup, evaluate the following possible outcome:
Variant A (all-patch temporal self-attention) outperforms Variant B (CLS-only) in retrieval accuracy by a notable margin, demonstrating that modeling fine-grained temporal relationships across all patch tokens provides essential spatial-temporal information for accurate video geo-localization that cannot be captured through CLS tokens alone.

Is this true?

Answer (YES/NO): NO